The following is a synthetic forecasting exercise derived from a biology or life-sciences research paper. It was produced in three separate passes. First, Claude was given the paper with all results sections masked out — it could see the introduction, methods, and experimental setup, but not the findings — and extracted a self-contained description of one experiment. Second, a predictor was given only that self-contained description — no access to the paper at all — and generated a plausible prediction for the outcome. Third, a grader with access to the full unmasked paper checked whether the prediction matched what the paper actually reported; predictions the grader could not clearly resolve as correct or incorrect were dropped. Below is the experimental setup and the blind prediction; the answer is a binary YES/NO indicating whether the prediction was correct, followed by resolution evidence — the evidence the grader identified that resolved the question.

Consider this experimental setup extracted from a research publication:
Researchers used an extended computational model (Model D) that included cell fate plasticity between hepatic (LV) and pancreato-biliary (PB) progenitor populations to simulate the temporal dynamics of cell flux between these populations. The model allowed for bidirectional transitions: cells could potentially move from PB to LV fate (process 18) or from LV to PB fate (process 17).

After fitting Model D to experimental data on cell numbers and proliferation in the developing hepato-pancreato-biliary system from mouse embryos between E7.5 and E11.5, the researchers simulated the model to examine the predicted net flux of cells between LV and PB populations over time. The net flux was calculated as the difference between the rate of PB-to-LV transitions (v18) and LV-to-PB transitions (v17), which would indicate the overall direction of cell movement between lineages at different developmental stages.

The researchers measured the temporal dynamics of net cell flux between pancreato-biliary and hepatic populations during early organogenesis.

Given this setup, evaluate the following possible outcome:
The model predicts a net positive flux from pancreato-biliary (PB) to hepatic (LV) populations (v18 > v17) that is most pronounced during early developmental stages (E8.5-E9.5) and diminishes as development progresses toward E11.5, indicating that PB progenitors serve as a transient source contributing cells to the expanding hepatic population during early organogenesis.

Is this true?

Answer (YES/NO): YES